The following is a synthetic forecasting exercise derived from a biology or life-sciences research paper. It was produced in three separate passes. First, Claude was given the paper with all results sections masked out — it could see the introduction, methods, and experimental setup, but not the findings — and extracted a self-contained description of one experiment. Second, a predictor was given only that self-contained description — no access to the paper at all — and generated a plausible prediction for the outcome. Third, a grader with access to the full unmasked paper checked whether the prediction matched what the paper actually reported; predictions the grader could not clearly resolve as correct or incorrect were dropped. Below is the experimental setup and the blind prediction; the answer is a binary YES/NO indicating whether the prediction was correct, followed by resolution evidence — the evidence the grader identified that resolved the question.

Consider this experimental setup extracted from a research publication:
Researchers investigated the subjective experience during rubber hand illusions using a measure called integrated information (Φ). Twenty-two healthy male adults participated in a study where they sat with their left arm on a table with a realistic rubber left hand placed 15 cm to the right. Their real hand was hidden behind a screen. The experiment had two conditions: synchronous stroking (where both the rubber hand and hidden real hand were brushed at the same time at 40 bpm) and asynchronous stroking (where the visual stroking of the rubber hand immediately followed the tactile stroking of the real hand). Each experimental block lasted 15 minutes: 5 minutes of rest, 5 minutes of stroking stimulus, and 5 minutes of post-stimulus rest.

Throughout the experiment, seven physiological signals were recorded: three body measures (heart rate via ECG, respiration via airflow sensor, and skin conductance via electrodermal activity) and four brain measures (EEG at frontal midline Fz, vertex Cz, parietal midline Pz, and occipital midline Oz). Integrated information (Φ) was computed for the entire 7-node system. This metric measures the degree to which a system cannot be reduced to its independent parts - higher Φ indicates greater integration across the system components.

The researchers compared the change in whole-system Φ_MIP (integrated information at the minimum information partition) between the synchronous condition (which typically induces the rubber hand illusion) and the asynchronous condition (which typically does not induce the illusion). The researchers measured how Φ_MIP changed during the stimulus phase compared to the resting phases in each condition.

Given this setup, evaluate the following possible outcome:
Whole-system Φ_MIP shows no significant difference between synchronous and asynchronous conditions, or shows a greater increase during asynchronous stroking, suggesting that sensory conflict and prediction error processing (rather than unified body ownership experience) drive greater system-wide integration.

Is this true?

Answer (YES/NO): NO